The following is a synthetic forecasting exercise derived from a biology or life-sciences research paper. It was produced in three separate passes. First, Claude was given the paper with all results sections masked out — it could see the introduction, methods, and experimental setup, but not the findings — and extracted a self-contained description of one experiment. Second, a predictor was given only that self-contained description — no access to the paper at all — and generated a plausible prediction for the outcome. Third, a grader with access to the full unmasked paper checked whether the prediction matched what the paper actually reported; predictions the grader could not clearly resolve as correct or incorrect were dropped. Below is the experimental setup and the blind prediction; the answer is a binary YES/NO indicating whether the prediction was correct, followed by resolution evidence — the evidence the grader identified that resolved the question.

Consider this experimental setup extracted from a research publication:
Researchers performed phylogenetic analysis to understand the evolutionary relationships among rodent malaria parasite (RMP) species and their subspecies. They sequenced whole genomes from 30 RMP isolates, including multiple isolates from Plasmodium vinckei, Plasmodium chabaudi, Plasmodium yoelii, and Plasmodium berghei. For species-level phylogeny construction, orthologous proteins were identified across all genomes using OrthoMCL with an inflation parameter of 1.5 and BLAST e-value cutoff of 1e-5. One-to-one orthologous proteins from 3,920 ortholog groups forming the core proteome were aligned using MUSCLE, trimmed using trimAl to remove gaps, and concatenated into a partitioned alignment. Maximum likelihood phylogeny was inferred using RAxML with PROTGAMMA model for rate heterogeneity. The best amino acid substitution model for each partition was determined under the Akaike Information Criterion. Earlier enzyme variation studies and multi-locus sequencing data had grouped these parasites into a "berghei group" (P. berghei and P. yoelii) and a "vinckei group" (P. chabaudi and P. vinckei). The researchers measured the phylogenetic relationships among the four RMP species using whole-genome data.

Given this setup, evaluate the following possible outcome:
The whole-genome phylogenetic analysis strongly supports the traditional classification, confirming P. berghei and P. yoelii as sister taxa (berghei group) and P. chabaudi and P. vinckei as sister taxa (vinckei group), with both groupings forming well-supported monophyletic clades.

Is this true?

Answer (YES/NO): YES